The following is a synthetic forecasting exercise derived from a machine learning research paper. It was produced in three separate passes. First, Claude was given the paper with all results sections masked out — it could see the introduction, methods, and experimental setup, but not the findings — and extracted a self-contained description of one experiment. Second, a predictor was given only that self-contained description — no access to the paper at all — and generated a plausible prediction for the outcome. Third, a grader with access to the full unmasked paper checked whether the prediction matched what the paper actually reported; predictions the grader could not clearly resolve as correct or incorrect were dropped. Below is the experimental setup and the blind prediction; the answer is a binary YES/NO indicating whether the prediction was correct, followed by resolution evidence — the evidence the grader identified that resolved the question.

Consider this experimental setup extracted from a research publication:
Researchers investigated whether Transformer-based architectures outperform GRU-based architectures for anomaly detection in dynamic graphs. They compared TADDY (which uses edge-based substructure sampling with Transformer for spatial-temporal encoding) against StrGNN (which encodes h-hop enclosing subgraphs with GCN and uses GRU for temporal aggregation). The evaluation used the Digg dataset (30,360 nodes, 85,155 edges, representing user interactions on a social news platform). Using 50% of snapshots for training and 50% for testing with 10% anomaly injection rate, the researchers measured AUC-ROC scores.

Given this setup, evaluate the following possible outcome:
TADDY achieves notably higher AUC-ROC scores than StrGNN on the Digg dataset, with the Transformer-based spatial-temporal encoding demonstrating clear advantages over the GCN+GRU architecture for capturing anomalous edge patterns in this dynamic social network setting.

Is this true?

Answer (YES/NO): NO